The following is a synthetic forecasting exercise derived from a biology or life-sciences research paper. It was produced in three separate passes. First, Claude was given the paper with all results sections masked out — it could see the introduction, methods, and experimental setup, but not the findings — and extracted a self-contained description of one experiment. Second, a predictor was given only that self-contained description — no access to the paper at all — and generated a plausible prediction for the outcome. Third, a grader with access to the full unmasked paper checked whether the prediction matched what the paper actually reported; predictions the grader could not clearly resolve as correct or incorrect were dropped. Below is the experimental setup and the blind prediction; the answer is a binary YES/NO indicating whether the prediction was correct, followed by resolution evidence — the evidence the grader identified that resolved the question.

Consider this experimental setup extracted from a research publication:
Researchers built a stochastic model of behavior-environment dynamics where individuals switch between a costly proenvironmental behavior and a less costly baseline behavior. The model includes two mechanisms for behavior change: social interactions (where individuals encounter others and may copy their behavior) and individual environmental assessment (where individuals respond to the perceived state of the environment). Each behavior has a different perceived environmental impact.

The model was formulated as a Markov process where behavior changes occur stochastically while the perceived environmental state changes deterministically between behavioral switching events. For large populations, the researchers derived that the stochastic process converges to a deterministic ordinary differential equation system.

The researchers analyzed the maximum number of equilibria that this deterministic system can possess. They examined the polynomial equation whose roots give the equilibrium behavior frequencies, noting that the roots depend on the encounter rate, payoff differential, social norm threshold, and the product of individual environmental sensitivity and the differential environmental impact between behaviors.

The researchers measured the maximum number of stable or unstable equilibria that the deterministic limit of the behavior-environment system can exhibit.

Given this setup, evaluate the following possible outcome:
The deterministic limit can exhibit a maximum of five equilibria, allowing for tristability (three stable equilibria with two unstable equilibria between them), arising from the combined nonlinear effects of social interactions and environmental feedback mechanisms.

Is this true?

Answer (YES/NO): NO